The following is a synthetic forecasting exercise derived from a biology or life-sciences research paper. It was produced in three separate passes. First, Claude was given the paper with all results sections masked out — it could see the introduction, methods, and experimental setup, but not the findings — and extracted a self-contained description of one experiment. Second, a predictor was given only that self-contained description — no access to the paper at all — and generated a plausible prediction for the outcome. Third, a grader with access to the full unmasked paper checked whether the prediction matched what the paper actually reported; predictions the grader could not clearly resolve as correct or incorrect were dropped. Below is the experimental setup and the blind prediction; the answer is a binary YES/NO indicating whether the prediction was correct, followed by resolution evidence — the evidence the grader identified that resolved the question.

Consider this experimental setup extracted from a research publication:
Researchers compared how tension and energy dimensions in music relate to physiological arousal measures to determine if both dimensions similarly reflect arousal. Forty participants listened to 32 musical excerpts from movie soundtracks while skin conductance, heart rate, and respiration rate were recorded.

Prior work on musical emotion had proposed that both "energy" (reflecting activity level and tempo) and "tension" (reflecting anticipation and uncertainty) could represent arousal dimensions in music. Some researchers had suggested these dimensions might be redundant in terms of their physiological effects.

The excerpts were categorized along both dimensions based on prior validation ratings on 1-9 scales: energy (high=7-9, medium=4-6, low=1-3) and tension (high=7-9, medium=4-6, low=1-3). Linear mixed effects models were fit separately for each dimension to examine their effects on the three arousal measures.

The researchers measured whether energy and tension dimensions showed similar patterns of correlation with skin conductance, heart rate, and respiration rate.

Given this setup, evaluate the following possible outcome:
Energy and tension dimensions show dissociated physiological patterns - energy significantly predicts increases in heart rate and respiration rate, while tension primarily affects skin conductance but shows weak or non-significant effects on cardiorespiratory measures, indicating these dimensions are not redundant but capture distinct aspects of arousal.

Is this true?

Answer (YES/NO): NO